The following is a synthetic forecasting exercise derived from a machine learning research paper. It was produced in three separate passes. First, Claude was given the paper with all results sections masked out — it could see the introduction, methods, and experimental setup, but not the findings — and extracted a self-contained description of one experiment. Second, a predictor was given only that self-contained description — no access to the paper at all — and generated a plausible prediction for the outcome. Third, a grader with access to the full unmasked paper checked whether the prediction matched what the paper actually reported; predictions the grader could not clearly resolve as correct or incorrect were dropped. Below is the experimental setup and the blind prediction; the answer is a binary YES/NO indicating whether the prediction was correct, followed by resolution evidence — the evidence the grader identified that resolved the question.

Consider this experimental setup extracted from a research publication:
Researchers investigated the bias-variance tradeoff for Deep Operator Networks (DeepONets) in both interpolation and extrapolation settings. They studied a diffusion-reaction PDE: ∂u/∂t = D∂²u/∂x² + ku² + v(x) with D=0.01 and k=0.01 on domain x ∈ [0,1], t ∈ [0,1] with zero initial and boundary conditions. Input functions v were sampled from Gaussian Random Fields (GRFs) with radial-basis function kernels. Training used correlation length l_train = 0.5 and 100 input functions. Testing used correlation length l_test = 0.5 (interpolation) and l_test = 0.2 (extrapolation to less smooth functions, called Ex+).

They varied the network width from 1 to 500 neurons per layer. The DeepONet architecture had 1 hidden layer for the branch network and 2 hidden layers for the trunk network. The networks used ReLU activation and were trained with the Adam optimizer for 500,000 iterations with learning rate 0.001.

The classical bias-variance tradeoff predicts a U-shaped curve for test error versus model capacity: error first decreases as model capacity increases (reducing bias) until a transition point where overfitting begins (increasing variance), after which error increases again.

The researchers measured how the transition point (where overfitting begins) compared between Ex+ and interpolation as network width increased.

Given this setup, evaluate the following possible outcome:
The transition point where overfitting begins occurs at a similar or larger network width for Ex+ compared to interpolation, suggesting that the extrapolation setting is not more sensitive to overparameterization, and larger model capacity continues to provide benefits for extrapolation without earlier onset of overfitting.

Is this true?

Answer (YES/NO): NO